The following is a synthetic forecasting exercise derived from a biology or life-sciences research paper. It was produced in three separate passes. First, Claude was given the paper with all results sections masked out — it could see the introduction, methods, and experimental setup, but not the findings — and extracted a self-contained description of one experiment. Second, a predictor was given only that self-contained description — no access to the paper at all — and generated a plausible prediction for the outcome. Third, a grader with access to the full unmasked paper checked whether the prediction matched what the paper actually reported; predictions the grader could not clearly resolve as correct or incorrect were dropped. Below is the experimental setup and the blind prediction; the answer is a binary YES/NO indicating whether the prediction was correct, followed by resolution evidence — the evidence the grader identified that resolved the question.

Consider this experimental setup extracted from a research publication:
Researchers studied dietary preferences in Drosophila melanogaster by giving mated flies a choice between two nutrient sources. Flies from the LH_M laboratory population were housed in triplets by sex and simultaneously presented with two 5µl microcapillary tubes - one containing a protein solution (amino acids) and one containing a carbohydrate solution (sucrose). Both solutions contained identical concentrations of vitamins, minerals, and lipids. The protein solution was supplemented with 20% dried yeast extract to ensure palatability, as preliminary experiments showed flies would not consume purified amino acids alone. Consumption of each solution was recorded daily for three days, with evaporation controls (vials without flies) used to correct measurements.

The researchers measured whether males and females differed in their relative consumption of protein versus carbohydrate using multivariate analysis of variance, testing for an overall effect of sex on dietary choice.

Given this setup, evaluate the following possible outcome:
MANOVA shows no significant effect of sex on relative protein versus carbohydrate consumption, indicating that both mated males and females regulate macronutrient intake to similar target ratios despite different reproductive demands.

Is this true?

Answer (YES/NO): NO